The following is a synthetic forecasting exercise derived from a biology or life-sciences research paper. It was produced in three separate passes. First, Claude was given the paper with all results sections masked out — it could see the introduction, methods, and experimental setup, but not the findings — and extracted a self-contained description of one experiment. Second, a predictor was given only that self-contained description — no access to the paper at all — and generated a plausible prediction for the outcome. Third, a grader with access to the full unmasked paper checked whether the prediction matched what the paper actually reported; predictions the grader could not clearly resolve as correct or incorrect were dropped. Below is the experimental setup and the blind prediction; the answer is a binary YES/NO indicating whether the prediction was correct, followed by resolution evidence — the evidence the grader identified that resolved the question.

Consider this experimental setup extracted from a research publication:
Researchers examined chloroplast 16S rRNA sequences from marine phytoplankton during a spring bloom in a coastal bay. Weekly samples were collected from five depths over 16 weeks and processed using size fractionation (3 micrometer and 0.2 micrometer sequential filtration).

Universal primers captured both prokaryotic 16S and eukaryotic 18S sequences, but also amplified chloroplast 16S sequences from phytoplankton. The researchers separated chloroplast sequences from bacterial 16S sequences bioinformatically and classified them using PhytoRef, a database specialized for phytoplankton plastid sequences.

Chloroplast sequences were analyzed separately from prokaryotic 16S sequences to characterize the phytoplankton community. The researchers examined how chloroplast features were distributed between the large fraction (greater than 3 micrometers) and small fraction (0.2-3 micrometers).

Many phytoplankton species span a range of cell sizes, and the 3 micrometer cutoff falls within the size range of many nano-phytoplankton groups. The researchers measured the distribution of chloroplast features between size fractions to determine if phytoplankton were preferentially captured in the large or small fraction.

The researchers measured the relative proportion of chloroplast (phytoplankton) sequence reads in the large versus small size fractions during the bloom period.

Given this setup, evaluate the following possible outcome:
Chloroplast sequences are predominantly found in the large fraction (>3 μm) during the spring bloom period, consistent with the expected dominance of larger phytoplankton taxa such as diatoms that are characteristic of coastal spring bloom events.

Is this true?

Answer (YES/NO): NO